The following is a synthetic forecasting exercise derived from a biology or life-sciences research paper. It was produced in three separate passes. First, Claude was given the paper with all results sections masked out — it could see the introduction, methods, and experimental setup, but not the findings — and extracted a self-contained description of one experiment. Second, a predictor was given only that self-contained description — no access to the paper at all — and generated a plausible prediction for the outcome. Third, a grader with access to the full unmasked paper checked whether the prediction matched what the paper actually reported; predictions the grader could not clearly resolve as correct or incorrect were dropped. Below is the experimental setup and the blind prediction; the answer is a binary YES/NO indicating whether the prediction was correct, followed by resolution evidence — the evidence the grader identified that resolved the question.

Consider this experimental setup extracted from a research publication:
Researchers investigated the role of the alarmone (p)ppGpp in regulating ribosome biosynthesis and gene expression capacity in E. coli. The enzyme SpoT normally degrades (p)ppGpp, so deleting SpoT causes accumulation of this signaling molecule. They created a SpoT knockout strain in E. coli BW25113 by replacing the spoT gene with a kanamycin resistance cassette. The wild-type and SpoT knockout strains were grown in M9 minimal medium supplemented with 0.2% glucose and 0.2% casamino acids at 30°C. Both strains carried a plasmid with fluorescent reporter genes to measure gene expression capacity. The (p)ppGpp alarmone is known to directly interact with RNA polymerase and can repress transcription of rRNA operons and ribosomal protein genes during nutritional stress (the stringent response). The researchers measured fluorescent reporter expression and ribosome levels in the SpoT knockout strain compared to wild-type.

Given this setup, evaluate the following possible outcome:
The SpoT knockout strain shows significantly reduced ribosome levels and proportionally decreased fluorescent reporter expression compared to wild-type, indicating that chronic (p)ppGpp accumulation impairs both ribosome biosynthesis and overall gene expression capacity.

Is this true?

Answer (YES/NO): NO